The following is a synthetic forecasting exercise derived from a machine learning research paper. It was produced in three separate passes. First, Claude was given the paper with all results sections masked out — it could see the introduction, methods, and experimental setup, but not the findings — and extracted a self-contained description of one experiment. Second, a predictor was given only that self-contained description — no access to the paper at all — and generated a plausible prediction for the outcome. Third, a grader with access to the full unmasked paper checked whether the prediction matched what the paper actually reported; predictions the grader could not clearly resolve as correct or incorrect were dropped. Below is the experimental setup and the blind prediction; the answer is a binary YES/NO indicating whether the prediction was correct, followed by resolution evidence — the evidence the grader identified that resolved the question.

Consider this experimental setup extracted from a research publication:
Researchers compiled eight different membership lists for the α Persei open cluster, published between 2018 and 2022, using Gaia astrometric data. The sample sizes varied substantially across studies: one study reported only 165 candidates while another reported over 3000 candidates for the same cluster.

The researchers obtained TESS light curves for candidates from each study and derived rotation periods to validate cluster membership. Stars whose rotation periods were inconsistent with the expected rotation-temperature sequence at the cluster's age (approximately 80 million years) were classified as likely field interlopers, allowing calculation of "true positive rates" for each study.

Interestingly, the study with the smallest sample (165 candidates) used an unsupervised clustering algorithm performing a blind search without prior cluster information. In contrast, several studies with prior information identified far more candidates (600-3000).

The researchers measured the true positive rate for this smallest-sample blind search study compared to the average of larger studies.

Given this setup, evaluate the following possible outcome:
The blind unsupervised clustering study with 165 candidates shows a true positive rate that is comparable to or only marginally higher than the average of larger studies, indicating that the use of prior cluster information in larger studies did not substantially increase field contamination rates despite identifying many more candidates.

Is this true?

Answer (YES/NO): YES